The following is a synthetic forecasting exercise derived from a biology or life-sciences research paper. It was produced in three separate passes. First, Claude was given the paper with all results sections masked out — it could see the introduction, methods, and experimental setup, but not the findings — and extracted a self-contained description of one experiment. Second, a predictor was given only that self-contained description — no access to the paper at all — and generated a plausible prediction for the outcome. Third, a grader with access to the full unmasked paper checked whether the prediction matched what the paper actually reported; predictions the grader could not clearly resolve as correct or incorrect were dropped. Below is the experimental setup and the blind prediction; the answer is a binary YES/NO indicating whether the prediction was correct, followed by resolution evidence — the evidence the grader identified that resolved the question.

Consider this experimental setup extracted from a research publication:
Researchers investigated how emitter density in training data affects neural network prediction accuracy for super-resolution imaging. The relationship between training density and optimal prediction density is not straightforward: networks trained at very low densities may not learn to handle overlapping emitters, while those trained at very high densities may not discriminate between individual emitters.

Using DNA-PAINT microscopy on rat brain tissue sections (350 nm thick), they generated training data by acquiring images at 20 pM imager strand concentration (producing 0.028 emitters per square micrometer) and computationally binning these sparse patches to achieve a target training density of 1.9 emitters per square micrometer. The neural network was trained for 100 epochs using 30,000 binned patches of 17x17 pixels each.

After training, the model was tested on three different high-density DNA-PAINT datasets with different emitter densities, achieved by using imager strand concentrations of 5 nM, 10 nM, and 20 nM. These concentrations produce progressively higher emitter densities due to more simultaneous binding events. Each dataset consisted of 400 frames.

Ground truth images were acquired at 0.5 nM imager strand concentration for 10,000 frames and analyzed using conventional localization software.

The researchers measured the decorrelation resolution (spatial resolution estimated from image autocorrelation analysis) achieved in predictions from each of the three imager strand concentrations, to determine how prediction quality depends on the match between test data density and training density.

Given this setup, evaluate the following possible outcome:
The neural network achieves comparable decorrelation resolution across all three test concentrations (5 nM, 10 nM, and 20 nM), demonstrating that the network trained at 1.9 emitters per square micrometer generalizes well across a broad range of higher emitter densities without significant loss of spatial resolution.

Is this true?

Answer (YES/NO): YES